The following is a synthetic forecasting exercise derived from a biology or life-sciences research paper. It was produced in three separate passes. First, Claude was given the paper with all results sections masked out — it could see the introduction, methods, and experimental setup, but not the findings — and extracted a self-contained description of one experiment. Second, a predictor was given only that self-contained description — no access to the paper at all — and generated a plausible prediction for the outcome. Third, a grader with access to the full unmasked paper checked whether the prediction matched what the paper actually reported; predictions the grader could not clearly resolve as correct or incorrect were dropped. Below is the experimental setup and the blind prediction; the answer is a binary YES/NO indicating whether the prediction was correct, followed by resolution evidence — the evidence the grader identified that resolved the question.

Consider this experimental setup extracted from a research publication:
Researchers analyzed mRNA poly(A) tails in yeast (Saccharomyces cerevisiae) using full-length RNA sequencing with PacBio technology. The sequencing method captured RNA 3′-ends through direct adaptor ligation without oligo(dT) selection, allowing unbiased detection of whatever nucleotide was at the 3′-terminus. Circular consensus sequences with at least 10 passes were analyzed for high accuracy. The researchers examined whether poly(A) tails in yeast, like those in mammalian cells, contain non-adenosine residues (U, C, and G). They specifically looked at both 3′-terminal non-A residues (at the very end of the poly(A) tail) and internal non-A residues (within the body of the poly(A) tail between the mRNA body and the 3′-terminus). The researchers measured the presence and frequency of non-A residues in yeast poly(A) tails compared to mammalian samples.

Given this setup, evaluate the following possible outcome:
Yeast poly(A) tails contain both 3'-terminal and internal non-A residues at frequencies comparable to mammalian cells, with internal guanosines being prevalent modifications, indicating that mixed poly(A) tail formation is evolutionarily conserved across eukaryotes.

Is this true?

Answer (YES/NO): NO